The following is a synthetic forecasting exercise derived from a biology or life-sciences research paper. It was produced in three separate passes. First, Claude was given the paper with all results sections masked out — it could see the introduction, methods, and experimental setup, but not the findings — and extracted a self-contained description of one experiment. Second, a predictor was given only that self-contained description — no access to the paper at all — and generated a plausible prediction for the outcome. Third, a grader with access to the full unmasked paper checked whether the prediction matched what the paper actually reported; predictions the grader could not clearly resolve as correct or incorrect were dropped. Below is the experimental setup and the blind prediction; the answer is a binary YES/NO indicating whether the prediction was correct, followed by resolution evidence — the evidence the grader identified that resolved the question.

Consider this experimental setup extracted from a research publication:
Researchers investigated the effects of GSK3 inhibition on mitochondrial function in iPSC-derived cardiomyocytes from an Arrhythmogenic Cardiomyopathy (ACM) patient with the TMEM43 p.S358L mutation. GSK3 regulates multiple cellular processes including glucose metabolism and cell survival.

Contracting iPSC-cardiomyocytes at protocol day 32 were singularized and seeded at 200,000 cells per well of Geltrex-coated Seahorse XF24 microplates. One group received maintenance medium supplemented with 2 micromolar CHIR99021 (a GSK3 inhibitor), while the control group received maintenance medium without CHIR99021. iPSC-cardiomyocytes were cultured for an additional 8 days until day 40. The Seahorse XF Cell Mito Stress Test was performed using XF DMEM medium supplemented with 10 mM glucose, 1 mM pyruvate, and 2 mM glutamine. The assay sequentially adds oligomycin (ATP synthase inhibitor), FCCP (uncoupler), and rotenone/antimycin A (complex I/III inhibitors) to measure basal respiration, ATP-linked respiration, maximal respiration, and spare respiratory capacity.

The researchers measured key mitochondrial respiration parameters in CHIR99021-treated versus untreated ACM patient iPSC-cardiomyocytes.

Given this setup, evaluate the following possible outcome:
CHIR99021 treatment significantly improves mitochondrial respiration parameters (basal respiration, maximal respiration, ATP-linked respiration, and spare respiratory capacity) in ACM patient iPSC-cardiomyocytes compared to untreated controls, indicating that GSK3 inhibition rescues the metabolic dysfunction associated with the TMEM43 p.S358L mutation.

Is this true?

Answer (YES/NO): NO